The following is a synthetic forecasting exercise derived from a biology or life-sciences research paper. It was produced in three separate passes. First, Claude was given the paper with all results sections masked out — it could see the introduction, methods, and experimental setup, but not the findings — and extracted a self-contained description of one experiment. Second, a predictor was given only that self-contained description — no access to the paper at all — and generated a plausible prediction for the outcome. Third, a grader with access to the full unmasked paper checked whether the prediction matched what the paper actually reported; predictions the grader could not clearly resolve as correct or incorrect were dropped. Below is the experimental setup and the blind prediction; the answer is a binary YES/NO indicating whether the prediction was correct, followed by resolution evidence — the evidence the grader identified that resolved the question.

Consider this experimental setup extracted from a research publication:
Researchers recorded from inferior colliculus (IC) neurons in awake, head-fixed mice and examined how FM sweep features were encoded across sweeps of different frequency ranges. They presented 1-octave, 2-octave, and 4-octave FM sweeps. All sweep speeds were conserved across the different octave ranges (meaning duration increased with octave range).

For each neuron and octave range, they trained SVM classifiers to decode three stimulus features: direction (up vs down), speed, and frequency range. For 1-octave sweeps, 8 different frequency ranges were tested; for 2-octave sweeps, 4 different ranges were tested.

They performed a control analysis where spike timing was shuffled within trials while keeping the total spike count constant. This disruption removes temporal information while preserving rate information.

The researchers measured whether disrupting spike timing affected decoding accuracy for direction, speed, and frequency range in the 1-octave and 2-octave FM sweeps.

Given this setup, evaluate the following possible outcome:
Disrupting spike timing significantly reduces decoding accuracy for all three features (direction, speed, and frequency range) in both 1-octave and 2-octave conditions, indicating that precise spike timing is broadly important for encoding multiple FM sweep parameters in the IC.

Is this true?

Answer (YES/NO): YES